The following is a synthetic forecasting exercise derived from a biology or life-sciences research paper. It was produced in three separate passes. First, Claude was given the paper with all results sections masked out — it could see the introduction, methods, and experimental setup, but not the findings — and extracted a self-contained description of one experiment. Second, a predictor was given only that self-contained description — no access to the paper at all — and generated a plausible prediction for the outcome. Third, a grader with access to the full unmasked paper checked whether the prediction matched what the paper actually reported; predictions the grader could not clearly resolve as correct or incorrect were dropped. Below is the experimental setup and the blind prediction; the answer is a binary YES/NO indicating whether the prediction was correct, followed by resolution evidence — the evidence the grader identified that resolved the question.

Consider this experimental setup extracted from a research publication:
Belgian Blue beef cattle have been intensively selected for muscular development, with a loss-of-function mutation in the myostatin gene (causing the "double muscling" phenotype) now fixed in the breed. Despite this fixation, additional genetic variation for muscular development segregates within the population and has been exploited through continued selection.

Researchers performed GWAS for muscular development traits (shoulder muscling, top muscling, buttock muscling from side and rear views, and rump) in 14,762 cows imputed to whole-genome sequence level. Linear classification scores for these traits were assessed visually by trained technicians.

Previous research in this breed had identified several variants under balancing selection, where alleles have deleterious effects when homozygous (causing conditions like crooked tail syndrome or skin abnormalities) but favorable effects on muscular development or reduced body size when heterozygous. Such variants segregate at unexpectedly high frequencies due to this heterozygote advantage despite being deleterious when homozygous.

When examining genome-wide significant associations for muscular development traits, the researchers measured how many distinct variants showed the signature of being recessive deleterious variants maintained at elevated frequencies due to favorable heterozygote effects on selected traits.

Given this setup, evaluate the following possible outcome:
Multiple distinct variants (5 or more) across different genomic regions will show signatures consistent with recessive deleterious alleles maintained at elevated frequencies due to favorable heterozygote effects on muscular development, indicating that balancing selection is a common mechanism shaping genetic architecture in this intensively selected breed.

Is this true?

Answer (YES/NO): NO